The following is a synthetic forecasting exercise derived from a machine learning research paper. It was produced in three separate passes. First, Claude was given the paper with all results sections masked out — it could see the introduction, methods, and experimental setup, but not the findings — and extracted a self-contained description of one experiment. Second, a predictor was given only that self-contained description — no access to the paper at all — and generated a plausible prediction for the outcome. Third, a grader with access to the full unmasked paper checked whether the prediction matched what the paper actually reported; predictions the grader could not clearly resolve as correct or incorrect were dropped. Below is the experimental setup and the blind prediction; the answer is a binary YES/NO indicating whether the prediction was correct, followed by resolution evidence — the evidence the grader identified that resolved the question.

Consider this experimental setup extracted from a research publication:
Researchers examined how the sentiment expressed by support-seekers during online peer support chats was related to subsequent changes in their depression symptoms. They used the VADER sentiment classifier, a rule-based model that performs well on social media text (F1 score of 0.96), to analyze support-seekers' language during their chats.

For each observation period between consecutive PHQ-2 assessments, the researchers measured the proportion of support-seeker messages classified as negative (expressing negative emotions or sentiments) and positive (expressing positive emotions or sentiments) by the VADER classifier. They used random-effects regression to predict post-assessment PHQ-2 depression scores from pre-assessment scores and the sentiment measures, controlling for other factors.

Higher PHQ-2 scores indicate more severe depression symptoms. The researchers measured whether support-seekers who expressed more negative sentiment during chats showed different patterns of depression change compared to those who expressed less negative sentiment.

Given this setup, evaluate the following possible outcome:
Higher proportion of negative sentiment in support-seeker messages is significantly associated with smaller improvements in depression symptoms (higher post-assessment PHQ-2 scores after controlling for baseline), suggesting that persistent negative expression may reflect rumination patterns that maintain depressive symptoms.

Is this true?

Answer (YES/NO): YES